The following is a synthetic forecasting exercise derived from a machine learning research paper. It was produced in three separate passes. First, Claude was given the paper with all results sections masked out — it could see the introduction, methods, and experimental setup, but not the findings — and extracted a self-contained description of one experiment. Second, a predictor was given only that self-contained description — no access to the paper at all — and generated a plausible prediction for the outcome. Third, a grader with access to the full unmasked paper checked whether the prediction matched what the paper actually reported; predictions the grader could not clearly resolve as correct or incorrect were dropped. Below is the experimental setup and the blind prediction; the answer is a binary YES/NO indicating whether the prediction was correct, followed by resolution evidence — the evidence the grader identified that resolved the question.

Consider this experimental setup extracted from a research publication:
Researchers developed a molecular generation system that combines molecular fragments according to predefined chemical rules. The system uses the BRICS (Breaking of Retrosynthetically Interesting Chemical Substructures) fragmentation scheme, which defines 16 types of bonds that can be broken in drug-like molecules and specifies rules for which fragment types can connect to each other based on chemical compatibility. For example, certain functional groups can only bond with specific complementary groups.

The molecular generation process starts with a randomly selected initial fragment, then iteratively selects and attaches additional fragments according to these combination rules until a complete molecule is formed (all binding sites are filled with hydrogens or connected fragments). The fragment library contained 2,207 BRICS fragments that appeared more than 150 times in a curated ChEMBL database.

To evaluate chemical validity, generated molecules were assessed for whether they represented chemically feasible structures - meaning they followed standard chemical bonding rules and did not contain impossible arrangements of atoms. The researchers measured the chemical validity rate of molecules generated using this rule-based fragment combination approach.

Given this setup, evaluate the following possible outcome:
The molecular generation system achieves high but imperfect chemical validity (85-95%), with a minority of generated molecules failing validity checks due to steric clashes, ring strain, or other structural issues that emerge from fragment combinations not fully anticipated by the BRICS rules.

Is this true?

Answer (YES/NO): NO